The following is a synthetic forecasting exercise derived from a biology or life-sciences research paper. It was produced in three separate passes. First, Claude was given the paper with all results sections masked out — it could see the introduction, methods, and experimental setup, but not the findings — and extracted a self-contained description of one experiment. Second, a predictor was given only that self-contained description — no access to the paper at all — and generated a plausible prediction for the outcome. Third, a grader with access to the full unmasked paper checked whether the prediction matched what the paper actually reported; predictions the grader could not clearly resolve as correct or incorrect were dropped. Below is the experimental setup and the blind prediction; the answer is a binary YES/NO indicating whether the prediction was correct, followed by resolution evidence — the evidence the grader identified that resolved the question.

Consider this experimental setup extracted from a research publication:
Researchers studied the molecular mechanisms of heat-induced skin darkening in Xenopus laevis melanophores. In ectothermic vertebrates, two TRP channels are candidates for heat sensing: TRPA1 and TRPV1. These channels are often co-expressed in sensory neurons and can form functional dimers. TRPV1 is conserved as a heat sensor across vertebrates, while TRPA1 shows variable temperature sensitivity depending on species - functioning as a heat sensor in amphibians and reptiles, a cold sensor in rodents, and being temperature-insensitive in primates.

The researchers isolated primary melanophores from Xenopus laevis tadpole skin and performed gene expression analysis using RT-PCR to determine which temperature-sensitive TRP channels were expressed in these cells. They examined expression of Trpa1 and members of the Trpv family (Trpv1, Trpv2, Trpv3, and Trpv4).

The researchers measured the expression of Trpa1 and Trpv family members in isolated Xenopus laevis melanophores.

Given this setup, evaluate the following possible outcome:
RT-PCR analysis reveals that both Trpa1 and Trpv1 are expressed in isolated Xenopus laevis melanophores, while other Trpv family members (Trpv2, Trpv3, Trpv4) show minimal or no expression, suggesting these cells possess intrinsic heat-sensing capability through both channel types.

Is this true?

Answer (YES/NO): NO